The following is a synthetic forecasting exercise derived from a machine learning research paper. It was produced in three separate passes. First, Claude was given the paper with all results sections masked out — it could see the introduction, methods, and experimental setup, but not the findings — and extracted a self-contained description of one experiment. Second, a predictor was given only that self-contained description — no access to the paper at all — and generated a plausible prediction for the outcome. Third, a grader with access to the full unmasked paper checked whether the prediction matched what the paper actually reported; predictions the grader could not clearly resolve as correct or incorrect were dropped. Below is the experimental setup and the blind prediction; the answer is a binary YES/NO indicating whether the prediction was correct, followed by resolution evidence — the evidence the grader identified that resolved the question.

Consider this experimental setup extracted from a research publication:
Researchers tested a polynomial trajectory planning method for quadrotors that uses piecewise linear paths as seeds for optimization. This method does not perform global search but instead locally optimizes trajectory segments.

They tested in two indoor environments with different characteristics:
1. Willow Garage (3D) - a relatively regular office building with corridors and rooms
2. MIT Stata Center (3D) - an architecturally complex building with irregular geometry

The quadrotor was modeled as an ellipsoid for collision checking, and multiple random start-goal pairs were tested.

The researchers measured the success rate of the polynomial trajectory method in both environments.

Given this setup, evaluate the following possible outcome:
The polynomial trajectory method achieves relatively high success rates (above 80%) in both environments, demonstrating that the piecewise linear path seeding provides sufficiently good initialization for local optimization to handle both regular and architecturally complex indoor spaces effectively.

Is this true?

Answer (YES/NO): NO